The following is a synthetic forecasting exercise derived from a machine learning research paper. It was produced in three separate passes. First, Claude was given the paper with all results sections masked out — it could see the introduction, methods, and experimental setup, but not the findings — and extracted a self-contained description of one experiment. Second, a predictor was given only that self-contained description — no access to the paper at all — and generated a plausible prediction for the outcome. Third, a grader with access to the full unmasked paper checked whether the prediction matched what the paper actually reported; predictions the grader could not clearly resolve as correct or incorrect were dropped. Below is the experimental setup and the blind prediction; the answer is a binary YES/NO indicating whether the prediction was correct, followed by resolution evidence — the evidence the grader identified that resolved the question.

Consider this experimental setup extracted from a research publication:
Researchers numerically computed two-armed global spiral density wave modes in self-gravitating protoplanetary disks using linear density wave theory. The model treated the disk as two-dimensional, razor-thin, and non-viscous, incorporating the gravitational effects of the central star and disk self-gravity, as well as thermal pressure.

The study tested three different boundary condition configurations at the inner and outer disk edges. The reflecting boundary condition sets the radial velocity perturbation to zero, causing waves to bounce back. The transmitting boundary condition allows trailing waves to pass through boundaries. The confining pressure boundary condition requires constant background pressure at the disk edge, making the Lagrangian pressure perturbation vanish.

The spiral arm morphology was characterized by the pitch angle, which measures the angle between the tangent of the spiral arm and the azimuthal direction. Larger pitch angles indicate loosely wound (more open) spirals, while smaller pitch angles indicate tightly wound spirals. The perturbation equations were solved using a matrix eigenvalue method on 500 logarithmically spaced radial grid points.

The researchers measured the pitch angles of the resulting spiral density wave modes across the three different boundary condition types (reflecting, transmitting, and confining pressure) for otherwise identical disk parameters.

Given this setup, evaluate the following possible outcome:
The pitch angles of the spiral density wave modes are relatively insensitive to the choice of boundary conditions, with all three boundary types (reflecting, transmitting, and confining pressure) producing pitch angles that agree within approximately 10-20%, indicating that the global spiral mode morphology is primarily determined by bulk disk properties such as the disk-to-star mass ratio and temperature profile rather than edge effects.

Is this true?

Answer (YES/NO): YES